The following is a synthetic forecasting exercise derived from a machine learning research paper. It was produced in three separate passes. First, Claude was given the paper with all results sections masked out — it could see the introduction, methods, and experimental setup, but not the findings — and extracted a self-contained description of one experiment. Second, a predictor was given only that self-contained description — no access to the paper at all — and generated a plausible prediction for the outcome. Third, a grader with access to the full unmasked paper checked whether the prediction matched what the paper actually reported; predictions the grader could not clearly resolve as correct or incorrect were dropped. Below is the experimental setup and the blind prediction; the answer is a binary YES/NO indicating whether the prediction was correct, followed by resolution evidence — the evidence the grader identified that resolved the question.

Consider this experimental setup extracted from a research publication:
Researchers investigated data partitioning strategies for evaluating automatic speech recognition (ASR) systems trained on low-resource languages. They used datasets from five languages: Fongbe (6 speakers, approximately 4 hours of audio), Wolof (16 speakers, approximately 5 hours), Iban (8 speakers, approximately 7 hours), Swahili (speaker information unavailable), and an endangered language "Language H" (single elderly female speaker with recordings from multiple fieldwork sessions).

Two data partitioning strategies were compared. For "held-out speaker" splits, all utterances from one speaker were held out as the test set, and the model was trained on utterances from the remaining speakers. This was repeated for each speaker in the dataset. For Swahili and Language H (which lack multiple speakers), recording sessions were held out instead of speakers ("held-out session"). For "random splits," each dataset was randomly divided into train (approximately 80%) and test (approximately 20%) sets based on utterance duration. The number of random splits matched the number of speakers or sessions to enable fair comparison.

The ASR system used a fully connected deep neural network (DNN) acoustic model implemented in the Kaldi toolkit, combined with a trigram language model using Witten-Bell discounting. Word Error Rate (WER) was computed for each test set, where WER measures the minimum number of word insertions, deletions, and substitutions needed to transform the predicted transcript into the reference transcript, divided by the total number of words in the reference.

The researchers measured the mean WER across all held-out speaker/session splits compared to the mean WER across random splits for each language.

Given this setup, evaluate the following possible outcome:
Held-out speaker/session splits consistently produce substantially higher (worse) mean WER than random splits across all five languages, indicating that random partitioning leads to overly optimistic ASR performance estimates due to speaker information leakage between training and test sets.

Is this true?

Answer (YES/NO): NO